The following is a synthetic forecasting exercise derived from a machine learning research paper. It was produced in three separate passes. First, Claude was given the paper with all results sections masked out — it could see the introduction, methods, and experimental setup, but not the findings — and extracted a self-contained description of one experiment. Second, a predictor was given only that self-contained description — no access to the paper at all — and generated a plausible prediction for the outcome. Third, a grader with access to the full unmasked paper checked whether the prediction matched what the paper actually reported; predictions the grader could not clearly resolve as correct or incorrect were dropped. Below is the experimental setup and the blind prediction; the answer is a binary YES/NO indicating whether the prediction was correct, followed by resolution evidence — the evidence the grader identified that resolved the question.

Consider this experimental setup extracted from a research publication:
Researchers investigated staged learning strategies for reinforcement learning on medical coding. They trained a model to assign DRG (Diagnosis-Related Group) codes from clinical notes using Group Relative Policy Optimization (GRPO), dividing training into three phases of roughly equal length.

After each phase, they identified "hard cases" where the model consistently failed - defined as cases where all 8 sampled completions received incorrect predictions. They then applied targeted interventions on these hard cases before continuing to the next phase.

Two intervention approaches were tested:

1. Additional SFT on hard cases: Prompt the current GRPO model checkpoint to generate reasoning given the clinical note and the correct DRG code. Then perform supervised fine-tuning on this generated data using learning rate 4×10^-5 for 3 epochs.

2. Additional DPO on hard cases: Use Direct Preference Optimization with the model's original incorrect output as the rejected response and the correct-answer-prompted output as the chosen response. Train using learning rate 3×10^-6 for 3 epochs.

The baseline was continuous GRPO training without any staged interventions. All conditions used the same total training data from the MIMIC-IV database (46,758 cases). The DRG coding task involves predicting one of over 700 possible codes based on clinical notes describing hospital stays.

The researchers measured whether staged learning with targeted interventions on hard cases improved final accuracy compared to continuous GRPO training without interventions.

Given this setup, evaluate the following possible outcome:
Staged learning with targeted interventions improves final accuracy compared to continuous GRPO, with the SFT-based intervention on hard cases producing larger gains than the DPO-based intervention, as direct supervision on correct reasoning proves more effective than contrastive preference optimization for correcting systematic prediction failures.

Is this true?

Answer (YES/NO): NO